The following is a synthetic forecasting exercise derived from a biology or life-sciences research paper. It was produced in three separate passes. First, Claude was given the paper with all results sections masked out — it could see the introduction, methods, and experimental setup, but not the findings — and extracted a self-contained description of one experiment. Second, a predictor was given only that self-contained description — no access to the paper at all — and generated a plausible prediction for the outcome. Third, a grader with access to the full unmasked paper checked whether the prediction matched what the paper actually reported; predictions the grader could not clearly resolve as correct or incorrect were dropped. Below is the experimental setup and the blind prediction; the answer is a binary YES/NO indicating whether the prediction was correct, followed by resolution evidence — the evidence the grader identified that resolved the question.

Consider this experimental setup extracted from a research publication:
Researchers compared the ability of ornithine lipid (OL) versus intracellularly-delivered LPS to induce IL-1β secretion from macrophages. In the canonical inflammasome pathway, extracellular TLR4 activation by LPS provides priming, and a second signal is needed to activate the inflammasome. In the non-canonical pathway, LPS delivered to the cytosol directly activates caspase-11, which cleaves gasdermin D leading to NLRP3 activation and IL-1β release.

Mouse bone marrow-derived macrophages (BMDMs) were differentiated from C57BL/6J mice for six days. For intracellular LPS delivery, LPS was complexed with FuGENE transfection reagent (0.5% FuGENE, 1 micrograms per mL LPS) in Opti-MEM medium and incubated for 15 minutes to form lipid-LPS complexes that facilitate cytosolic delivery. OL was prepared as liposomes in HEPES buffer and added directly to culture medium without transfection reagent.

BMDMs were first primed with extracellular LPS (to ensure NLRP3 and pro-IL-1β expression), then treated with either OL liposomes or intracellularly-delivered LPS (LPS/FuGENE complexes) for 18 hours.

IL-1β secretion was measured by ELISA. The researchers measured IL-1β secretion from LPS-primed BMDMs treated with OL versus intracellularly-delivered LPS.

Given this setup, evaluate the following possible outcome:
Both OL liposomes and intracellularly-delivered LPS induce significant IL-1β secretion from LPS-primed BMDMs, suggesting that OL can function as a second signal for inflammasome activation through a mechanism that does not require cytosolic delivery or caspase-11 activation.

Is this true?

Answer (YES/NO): NO